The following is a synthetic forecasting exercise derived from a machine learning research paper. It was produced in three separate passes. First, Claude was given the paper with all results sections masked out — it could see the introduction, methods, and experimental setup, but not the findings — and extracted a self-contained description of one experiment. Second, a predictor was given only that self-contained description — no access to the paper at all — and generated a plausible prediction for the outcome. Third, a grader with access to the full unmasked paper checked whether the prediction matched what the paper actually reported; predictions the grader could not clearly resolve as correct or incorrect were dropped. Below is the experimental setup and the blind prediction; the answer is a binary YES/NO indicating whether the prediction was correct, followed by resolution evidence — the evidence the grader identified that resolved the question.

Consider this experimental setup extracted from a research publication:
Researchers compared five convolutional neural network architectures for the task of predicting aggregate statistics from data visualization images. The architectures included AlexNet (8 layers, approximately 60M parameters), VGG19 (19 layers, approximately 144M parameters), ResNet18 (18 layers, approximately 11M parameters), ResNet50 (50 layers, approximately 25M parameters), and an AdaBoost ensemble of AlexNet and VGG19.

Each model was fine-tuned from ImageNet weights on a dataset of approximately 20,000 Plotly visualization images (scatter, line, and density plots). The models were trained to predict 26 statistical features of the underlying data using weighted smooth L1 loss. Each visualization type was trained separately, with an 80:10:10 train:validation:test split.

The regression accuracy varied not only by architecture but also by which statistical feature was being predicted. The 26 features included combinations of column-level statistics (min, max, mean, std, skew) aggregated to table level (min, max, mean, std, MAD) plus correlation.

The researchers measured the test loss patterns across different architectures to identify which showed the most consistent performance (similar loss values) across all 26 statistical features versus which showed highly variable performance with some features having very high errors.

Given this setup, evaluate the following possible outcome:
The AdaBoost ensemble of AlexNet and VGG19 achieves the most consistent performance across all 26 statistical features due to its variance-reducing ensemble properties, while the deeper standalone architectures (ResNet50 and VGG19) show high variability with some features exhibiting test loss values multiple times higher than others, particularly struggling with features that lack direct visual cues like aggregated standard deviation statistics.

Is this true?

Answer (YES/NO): NO